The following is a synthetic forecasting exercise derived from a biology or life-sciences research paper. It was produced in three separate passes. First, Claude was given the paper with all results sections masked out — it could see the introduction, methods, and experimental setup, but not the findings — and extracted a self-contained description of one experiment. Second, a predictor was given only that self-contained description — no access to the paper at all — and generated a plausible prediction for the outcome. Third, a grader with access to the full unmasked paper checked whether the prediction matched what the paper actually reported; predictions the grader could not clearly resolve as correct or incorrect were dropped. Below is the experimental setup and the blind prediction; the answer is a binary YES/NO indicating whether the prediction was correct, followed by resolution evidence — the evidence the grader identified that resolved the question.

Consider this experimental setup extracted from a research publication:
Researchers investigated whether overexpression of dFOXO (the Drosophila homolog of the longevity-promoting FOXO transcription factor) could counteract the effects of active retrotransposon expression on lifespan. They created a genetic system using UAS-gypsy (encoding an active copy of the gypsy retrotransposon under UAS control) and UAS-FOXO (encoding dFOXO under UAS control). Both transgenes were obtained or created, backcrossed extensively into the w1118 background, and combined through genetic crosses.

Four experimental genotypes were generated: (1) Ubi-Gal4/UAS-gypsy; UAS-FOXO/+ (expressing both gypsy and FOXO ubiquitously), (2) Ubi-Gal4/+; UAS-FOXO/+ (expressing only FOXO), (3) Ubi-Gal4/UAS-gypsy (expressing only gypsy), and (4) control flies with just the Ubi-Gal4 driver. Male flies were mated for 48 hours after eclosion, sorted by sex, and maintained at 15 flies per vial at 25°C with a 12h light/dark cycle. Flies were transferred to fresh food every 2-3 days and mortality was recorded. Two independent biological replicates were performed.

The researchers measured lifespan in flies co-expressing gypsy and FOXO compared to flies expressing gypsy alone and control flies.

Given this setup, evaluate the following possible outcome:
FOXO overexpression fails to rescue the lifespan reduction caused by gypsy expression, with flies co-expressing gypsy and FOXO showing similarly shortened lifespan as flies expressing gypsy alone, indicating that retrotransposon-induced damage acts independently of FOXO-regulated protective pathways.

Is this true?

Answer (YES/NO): NO